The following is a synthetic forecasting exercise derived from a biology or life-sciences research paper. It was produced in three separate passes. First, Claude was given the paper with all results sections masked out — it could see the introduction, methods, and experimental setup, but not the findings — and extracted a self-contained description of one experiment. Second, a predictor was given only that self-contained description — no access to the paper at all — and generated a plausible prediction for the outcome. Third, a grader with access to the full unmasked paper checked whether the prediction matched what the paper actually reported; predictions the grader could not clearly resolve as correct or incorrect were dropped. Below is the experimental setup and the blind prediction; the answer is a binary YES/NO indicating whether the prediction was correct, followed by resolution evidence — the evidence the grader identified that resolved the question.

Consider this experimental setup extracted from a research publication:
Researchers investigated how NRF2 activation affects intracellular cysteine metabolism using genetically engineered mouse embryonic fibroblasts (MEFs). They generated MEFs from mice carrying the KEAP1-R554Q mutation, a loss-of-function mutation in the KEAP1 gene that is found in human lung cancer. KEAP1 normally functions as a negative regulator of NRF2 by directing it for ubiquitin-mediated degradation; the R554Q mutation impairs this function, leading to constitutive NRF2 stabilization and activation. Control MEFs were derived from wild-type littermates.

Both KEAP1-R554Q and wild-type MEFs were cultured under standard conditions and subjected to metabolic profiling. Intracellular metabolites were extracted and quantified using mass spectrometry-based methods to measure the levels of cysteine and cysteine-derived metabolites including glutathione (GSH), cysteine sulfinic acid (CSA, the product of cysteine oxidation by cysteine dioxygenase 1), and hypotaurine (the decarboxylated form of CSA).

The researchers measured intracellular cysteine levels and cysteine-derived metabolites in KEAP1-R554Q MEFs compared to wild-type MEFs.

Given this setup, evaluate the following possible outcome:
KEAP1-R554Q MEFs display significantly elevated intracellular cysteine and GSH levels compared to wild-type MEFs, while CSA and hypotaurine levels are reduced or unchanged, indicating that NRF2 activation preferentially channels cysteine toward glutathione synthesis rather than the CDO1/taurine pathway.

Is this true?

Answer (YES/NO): NO